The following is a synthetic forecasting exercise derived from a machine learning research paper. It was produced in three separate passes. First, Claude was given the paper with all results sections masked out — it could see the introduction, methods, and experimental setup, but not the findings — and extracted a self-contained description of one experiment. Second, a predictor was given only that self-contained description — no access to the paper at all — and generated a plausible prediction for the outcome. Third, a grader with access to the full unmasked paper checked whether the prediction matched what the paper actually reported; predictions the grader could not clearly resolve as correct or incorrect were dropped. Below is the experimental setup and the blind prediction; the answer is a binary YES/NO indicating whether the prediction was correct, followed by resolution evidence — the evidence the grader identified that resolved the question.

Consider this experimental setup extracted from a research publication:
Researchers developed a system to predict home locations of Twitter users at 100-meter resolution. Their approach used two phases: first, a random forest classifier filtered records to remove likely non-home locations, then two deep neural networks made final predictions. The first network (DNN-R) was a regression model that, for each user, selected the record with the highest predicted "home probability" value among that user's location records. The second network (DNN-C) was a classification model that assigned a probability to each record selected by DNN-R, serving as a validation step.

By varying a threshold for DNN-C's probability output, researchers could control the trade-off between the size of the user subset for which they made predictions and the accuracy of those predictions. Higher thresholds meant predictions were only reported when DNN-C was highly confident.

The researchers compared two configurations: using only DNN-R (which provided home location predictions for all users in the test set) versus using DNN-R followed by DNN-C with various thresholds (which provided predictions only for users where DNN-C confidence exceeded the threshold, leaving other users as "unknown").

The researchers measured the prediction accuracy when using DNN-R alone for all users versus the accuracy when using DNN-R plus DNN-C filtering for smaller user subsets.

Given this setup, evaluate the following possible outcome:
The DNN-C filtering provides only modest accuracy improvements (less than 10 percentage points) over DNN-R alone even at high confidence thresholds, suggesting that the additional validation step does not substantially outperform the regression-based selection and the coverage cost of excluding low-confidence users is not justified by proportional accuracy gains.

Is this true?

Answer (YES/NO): NO